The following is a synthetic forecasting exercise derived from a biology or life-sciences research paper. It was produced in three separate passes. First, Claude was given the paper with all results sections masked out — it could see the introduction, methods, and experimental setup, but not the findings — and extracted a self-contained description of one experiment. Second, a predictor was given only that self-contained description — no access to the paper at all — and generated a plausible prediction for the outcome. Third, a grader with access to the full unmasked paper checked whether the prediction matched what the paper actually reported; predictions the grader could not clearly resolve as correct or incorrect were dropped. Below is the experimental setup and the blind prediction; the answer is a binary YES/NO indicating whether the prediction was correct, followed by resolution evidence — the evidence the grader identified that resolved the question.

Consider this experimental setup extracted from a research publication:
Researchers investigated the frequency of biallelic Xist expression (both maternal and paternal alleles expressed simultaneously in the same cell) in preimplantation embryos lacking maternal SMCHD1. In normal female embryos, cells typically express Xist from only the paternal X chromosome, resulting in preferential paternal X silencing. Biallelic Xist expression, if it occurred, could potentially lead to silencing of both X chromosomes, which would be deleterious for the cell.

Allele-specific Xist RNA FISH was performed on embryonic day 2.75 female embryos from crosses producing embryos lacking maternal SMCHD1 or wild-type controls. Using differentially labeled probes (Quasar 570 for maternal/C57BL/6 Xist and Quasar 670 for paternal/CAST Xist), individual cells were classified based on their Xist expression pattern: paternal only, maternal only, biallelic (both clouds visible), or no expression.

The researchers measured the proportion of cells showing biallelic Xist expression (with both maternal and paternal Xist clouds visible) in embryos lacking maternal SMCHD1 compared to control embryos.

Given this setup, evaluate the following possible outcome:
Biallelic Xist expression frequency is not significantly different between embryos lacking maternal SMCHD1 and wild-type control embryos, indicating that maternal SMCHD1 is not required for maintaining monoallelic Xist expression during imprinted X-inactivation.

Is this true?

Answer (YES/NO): NO